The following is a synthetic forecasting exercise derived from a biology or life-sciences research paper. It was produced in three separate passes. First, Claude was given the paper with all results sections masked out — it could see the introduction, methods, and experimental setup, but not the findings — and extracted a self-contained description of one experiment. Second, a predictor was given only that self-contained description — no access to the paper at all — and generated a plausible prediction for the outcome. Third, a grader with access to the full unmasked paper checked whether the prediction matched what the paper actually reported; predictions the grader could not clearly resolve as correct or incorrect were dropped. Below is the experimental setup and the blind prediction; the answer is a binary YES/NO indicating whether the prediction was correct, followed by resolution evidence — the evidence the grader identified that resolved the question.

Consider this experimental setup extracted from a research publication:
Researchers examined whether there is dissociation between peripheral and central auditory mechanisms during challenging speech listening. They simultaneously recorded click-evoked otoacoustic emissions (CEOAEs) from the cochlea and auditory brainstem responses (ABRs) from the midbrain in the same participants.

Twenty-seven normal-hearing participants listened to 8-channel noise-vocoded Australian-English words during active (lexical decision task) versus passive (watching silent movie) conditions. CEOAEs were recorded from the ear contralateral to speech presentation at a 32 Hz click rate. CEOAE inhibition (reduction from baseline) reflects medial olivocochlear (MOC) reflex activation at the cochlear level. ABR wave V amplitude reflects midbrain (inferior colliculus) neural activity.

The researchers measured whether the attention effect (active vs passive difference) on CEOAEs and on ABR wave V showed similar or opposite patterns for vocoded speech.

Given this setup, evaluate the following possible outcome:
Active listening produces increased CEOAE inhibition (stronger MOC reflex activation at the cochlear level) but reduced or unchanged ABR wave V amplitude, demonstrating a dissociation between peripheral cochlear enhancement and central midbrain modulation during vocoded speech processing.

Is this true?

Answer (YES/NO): YES